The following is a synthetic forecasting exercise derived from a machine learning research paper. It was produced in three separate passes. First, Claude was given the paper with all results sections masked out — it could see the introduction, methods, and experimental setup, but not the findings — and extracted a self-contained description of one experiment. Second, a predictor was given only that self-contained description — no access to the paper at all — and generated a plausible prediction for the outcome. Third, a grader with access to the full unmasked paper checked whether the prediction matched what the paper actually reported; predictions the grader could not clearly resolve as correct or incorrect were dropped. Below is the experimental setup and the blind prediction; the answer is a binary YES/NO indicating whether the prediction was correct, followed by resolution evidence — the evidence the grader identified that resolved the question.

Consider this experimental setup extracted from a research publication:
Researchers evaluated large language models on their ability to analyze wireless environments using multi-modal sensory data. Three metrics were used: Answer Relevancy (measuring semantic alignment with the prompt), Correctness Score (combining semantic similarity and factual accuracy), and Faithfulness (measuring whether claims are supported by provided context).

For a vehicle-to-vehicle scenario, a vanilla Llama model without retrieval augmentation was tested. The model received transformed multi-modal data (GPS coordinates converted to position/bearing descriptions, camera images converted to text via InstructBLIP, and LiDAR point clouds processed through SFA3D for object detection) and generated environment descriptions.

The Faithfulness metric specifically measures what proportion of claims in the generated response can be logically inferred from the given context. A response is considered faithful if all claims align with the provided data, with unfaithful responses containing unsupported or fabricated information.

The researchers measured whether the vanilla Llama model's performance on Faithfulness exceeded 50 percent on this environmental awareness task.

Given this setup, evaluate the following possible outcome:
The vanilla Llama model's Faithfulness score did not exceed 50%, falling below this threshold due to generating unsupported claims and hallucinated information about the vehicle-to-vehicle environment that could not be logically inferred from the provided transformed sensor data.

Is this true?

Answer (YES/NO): YES